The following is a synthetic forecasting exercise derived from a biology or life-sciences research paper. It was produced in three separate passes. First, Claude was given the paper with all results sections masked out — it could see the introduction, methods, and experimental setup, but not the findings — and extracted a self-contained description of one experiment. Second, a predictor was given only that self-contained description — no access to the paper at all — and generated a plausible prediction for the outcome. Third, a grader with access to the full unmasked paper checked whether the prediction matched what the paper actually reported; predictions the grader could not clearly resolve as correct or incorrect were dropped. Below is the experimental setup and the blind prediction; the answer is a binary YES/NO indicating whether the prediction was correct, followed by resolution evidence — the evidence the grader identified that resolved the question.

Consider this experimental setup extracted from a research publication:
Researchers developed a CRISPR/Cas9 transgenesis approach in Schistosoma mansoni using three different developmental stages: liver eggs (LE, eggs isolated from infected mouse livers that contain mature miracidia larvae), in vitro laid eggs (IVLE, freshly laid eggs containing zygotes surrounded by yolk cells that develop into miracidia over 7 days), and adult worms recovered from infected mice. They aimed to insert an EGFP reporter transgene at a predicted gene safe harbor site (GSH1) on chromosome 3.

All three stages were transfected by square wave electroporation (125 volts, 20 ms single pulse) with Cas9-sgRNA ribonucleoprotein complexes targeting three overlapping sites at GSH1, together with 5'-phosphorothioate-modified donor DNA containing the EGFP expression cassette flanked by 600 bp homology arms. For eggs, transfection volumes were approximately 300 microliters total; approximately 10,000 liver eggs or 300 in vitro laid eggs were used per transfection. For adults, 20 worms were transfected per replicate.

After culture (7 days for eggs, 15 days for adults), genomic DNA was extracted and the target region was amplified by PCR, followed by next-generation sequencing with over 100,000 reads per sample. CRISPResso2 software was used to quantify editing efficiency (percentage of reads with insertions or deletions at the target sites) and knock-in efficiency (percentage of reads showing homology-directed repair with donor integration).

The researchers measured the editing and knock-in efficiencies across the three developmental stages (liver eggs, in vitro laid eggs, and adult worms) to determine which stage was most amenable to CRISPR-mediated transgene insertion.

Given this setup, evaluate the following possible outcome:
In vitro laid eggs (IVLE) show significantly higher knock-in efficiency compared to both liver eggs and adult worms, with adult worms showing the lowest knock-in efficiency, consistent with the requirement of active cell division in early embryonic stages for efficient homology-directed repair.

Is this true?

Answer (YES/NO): NO